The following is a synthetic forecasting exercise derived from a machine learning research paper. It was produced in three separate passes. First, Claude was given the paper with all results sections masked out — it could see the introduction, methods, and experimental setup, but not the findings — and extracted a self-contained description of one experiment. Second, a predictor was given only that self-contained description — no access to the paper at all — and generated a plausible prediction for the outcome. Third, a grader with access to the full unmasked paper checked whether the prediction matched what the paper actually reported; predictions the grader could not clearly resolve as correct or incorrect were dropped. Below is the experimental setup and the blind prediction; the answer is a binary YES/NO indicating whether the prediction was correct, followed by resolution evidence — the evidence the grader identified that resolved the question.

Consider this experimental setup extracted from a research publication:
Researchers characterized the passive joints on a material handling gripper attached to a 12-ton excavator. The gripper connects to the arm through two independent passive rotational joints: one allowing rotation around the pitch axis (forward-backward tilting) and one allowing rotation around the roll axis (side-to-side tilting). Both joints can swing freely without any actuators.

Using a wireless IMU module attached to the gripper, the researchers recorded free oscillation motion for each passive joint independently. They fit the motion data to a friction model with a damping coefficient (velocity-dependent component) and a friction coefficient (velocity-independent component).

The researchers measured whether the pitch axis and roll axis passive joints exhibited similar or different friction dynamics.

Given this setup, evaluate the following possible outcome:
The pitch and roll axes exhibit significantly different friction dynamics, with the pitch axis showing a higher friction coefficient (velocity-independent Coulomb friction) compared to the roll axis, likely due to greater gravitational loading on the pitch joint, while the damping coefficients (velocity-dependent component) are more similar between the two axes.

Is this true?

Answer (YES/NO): NO